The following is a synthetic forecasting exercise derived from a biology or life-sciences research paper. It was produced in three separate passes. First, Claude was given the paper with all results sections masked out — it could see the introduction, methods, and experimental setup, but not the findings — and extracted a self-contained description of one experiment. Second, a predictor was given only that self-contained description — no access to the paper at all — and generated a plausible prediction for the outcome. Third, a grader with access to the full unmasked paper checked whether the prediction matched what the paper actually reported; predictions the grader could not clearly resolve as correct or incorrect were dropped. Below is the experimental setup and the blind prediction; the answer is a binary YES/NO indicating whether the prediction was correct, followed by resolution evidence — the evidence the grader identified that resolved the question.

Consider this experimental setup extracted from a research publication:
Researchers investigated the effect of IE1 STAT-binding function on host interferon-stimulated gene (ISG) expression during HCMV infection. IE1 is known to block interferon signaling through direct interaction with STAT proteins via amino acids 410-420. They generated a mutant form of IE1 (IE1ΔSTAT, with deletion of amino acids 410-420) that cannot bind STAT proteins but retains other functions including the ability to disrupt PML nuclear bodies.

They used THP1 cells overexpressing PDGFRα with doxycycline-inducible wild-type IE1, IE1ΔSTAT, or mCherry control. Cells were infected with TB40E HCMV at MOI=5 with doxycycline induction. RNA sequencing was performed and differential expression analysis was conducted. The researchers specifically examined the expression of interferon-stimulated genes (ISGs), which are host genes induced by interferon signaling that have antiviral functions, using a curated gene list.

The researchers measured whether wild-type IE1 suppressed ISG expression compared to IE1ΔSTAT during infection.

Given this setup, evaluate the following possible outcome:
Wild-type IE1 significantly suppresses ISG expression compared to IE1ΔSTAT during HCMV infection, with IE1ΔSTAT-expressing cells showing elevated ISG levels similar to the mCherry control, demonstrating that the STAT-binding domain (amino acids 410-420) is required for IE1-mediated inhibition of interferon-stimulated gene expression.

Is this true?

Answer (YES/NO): NO